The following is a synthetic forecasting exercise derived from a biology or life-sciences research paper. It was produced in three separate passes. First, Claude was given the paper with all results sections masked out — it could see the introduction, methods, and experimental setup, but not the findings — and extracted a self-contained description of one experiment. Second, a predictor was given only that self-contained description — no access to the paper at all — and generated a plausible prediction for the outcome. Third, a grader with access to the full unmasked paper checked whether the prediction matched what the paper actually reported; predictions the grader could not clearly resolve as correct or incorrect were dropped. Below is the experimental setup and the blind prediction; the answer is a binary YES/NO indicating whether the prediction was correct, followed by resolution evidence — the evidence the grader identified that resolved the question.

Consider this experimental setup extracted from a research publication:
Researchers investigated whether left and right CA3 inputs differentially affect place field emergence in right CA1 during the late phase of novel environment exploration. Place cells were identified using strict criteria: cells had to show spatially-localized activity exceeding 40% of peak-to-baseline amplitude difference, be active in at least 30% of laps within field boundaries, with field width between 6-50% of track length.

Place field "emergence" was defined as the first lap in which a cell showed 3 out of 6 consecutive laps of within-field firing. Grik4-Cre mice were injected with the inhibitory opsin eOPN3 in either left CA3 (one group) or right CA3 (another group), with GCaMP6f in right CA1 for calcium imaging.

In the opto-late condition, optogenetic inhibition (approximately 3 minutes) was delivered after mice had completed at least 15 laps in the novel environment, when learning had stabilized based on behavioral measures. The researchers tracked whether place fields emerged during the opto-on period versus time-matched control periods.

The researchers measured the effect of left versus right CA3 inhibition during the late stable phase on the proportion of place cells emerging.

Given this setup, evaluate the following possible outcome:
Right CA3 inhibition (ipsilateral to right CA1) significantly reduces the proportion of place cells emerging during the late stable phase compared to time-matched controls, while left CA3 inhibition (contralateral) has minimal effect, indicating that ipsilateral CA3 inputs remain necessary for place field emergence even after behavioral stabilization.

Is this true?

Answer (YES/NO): NO